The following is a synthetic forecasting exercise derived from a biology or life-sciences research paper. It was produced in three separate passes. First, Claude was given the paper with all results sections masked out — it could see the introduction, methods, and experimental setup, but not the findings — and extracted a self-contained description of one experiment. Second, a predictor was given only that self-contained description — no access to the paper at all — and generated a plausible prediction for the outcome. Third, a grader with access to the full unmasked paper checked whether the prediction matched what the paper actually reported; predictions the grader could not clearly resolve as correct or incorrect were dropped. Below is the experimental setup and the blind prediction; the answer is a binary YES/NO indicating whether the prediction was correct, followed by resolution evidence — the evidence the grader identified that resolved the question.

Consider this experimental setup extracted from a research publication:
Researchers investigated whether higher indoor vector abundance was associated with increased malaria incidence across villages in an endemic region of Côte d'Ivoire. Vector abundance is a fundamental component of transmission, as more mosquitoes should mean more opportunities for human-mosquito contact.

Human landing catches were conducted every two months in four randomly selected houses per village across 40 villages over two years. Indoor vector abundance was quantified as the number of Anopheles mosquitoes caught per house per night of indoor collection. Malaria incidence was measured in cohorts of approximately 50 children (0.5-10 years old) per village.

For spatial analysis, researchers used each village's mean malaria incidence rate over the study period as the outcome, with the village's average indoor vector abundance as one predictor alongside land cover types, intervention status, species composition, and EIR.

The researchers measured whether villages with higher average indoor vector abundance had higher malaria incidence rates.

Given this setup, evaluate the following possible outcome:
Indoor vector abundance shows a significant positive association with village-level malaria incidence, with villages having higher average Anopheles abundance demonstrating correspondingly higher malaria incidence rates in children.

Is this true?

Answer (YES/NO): NO